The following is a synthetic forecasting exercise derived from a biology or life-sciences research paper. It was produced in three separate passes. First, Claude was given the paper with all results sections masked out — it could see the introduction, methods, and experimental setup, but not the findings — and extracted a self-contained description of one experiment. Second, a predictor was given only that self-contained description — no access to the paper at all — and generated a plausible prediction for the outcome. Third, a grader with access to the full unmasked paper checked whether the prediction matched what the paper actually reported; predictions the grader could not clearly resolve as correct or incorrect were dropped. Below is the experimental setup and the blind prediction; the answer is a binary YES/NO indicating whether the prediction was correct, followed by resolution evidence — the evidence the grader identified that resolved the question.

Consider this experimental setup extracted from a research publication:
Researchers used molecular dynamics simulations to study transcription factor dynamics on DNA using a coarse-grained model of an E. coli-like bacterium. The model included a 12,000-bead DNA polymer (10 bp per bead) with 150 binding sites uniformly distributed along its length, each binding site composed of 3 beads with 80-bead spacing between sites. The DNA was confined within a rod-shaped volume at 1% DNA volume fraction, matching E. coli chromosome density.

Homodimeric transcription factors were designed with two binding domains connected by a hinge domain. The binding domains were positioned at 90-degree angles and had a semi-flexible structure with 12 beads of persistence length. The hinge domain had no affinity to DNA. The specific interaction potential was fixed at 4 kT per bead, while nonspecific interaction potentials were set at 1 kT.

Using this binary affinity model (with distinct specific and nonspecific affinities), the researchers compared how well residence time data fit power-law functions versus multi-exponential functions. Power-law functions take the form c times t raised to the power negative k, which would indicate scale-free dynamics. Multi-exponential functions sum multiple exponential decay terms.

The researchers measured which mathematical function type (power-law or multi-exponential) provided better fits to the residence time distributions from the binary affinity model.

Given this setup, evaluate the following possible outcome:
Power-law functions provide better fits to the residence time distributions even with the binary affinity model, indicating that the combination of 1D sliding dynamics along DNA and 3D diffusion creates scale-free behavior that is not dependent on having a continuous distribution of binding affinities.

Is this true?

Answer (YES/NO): NO